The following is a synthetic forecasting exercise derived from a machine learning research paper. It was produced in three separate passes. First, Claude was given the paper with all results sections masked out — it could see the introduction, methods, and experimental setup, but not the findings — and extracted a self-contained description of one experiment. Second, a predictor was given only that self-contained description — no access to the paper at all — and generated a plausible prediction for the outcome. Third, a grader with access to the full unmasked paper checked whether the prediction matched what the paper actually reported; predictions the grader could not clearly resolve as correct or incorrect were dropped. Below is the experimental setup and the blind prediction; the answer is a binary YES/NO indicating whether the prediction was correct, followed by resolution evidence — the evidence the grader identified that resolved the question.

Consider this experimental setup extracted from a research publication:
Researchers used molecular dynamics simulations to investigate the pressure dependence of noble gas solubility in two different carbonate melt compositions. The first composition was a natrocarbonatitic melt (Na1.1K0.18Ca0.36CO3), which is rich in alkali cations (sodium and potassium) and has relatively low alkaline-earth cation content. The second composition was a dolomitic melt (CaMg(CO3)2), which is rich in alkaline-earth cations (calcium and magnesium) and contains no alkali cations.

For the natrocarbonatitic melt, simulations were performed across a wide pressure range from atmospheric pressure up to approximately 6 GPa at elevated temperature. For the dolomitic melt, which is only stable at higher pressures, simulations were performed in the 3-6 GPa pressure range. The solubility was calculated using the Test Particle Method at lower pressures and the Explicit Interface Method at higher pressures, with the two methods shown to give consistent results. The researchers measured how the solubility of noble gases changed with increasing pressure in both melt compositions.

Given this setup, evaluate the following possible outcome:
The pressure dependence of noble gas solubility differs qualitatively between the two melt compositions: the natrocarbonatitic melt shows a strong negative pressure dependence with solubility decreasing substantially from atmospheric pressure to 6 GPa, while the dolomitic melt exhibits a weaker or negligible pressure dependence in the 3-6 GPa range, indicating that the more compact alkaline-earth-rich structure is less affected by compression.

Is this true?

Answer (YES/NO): NO